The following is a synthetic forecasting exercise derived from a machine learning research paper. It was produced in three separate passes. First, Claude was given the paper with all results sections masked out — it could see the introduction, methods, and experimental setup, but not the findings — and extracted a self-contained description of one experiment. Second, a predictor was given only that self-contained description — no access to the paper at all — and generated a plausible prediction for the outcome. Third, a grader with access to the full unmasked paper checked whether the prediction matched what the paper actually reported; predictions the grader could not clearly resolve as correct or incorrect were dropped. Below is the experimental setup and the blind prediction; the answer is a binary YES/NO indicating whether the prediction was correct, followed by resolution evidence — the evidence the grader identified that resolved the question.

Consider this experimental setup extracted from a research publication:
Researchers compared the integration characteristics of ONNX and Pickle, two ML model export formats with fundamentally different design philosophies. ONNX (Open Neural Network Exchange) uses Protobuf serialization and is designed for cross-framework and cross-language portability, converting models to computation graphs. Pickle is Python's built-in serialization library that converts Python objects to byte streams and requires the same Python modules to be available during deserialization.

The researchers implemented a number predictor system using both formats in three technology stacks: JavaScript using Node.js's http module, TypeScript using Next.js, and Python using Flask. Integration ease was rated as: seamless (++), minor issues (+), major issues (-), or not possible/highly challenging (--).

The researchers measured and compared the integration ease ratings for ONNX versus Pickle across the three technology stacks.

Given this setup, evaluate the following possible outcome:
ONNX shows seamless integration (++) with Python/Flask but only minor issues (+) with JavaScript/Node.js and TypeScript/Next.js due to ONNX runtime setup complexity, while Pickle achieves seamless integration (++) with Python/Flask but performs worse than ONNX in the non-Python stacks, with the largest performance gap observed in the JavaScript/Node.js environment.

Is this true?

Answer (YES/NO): NO